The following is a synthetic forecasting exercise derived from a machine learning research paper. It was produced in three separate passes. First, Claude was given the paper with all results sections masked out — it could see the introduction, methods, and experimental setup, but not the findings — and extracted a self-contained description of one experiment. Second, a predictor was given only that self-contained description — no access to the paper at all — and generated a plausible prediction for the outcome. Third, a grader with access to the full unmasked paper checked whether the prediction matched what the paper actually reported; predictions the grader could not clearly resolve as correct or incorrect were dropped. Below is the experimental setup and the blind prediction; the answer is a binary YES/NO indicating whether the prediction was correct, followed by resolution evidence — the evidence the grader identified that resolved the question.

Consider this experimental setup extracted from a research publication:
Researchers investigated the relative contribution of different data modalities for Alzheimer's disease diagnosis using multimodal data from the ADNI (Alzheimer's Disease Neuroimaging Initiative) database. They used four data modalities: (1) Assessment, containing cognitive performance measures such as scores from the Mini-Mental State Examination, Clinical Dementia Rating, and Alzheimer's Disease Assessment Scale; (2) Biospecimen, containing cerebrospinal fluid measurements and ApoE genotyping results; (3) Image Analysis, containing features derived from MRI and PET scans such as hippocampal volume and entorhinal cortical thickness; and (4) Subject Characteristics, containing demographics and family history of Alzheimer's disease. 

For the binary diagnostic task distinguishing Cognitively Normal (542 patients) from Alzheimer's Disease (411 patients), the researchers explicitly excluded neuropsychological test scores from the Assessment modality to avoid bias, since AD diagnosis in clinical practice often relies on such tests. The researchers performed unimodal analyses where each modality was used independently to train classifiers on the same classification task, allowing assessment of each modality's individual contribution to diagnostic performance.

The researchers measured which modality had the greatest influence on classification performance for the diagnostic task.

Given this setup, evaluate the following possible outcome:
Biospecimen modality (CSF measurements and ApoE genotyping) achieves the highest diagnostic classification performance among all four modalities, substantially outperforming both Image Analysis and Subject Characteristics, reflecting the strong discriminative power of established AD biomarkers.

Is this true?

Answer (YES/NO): NO